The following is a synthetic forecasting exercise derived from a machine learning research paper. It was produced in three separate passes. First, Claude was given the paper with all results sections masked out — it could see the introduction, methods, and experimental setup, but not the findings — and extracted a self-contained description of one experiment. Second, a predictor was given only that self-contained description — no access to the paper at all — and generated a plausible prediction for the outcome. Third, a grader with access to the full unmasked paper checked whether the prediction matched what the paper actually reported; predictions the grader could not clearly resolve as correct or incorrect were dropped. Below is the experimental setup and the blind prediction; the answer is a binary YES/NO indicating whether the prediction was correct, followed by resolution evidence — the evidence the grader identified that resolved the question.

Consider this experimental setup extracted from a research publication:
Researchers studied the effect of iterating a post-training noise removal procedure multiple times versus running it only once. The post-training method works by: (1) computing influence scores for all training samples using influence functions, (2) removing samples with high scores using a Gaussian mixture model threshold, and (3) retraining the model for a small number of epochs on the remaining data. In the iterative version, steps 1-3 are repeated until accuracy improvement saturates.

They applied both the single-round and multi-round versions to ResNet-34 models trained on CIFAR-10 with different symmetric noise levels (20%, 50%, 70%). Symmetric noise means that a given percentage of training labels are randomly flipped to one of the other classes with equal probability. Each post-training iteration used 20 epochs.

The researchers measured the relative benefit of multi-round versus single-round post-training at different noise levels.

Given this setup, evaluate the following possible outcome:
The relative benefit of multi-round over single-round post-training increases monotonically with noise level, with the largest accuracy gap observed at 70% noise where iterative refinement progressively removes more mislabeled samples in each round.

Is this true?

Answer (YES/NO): YES